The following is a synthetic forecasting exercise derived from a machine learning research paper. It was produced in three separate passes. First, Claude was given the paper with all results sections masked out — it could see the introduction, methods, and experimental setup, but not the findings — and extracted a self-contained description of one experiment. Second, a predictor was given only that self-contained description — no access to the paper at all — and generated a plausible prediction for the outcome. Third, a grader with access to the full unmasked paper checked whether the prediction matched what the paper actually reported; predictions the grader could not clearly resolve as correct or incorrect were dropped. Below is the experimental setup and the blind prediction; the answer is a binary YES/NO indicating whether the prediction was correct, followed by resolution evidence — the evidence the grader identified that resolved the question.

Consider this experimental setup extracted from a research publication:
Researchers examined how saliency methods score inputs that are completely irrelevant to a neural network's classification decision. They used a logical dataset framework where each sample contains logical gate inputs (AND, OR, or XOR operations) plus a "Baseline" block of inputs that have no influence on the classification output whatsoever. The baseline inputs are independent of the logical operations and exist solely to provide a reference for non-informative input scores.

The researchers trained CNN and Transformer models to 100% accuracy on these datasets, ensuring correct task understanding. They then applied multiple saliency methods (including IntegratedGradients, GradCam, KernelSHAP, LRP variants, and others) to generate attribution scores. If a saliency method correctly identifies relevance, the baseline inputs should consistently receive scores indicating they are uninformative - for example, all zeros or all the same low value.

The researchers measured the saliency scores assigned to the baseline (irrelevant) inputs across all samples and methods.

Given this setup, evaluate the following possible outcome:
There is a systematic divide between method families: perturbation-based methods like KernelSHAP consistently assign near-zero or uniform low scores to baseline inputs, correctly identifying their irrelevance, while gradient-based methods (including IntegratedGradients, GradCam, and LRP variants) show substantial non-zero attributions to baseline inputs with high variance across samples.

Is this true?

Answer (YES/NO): NO